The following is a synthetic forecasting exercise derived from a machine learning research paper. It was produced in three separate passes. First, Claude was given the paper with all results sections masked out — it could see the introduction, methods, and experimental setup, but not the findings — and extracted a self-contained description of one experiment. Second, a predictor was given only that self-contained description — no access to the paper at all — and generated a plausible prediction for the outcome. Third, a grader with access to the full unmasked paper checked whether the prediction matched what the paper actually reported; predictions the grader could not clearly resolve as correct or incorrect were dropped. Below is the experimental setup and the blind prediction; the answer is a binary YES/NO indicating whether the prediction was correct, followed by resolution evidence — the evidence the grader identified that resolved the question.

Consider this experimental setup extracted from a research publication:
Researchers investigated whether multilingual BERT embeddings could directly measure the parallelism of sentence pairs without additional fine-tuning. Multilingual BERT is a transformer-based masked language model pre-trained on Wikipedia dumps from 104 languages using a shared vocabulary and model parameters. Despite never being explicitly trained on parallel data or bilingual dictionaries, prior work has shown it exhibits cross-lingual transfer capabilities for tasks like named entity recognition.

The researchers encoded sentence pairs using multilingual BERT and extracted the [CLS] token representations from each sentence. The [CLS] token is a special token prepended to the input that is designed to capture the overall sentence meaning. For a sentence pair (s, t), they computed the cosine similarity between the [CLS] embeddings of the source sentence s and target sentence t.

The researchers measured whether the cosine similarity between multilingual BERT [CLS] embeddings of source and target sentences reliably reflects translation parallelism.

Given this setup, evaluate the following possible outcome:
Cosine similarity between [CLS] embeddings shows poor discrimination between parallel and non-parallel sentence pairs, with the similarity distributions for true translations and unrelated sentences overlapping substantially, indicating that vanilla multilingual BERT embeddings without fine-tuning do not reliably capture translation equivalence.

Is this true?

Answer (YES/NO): YES